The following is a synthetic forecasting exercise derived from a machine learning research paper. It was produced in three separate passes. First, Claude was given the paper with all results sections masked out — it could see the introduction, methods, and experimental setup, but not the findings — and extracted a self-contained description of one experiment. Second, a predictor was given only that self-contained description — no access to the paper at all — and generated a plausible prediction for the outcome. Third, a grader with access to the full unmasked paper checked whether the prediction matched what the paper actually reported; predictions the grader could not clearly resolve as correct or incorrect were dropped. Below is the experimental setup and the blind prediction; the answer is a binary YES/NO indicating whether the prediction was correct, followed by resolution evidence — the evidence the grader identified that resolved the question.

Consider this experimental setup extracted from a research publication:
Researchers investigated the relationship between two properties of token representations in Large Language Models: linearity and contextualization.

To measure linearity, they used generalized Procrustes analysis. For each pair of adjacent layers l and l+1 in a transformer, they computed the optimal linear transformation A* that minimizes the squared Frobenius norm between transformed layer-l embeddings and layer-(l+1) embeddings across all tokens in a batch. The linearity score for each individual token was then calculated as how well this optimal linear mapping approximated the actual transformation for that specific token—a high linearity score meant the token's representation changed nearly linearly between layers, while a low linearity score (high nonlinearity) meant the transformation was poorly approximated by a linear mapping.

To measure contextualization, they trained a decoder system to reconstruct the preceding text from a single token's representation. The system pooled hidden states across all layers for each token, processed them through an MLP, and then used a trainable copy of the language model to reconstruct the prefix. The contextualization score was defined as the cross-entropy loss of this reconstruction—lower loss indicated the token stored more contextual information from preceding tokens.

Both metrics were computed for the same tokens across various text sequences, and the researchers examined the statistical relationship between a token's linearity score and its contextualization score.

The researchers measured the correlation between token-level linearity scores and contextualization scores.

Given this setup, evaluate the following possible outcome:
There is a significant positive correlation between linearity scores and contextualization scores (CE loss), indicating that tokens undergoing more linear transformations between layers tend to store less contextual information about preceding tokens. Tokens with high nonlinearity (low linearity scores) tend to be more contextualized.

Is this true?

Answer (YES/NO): NO